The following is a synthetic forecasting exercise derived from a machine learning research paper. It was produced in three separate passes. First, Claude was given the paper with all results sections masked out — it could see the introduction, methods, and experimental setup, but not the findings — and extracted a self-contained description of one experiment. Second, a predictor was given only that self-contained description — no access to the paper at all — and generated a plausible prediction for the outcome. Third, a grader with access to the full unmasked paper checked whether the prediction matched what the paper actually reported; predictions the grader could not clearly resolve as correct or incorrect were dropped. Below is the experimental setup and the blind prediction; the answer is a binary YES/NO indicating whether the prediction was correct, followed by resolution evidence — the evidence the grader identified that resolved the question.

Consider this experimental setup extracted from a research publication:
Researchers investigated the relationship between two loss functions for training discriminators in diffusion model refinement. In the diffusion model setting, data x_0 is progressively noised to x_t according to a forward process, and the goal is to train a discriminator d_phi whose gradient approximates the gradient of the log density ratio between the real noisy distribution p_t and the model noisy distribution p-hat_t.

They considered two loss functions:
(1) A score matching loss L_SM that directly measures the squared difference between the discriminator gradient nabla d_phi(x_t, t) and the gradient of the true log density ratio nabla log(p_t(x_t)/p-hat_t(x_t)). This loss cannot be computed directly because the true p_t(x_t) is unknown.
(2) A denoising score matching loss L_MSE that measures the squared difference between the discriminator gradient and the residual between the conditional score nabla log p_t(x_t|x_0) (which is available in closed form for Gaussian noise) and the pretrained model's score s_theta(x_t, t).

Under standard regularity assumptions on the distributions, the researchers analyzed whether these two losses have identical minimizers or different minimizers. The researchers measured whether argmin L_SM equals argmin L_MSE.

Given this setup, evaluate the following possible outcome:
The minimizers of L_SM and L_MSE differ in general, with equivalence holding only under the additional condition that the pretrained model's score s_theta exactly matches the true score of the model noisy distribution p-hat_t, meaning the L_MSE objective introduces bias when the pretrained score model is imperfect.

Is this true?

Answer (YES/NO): NO